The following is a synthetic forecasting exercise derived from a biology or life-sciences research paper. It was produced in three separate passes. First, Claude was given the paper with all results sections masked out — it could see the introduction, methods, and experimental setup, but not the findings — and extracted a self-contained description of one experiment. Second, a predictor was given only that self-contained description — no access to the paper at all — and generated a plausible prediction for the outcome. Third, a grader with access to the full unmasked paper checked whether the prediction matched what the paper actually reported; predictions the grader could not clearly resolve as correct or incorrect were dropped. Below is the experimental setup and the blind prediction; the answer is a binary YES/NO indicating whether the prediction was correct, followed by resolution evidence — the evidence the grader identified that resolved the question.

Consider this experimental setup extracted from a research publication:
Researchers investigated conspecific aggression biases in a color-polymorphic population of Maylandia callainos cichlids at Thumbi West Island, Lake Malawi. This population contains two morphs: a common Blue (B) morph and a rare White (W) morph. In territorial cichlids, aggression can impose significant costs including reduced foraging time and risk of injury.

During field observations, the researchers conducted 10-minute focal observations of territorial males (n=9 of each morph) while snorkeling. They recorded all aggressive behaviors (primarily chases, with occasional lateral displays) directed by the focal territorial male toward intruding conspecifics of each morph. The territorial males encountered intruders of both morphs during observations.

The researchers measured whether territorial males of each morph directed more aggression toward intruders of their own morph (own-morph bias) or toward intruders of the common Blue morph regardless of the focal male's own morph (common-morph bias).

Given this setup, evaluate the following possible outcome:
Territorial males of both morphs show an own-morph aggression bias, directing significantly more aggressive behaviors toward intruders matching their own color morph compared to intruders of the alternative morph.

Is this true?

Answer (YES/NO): NO